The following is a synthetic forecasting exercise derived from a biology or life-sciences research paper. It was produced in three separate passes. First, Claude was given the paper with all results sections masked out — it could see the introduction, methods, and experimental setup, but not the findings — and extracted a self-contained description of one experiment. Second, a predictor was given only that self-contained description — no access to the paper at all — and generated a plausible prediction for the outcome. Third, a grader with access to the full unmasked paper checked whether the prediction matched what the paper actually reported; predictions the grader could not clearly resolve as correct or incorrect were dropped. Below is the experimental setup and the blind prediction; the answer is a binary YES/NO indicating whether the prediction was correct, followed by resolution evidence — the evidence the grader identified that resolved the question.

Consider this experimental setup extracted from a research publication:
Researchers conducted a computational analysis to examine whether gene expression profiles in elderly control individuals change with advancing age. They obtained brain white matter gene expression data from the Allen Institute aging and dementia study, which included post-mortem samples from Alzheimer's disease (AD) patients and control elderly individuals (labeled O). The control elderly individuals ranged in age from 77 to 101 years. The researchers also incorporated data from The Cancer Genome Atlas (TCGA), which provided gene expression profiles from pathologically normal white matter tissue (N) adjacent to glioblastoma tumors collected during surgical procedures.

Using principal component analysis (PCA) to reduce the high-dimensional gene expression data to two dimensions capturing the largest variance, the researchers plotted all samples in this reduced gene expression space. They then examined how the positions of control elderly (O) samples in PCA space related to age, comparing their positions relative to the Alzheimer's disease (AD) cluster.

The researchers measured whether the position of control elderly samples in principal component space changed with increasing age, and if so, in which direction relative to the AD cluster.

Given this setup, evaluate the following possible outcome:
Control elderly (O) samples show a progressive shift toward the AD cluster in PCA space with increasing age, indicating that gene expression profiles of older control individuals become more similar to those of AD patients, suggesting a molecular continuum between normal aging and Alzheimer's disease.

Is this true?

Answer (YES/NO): YES